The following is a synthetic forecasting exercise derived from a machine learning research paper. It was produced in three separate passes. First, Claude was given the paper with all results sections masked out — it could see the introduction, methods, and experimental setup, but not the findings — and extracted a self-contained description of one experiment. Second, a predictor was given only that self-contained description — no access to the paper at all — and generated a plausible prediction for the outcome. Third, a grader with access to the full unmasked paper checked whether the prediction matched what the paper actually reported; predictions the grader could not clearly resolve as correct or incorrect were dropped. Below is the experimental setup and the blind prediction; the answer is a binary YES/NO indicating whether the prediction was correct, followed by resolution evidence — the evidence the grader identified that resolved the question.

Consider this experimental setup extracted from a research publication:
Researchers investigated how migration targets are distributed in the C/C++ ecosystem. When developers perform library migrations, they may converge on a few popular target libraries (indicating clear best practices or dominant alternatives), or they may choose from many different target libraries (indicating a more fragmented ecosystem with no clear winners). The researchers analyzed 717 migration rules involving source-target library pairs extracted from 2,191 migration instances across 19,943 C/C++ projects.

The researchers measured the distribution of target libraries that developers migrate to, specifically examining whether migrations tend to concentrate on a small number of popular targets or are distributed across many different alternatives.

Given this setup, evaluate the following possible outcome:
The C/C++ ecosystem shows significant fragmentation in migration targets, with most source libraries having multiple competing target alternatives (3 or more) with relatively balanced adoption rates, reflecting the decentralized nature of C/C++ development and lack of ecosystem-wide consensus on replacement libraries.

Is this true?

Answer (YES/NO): NO